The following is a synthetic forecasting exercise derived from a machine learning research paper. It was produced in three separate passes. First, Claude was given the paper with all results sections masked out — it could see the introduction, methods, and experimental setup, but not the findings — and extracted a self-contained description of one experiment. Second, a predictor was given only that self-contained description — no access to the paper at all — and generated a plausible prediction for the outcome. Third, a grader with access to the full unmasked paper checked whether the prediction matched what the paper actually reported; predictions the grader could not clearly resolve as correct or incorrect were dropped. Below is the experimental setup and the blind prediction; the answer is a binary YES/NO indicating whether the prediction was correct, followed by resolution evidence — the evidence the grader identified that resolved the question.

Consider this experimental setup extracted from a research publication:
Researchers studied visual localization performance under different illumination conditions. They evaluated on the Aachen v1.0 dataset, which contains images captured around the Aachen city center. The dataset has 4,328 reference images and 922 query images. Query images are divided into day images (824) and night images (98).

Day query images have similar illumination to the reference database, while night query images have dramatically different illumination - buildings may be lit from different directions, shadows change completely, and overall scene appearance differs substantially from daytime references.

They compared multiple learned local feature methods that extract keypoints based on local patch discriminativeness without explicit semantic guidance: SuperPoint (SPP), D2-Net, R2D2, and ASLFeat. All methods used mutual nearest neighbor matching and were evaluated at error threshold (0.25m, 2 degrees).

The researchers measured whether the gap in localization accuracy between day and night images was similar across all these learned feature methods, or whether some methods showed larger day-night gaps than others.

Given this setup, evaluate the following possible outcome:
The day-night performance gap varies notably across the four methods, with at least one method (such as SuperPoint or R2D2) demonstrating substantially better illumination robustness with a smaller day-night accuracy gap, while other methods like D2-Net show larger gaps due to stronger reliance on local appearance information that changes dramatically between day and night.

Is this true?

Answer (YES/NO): NO